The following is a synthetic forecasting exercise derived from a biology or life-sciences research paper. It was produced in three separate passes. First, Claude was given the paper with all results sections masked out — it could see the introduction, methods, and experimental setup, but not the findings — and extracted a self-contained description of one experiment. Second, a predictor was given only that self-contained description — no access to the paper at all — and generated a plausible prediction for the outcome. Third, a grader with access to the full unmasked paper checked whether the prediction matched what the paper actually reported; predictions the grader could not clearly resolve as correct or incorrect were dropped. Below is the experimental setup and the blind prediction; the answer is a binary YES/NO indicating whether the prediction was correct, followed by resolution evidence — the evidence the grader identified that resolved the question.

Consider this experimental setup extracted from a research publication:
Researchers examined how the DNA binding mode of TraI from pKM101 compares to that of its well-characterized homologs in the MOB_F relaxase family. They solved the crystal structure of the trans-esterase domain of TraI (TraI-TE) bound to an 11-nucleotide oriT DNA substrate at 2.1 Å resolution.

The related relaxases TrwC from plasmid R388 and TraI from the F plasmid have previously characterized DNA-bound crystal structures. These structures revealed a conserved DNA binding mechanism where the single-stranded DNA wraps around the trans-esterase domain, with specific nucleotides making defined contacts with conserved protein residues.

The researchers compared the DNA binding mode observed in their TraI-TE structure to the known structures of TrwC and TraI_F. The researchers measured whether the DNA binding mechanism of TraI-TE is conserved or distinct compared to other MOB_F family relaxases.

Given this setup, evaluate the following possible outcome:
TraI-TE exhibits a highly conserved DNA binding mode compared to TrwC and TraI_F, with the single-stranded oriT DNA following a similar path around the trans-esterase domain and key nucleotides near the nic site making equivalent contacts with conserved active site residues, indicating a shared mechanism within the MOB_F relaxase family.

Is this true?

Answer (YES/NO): YES